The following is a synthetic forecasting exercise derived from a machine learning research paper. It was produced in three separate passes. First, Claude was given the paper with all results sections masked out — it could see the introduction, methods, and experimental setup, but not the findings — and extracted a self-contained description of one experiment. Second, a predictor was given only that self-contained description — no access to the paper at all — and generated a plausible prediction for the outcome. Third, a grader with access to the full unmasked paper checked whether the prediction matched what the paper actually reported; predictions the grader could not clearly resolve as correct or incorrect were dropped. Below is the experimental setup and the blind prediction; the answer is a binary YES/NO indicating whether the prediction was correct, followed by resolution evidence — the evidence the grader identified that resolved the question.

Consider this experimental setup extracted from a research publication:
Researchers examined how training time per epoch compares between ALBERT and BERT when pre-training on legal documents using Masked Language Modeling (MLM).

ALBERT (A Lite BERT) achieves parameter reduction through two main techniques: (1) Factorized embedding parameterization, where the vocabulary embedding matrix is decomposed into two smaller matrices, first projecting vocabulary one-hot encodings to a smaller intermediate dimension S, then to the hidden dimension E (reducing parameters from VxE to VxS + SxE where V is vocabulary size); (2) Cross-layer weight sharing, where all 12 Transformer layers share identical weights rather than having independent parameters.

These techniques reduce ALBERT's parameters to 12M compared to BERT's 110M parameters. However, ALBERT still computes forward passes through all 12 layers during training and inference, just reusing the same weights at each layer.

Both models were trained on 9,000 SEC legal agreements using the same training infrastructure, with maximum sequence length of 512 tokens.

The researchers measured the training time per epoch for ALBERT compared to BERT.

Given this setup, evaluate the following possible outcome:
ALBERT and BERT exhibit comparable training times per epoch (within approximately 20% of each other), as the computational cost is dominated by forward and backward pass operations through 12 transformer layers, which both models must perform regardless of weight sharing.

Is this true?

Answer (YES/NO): YES